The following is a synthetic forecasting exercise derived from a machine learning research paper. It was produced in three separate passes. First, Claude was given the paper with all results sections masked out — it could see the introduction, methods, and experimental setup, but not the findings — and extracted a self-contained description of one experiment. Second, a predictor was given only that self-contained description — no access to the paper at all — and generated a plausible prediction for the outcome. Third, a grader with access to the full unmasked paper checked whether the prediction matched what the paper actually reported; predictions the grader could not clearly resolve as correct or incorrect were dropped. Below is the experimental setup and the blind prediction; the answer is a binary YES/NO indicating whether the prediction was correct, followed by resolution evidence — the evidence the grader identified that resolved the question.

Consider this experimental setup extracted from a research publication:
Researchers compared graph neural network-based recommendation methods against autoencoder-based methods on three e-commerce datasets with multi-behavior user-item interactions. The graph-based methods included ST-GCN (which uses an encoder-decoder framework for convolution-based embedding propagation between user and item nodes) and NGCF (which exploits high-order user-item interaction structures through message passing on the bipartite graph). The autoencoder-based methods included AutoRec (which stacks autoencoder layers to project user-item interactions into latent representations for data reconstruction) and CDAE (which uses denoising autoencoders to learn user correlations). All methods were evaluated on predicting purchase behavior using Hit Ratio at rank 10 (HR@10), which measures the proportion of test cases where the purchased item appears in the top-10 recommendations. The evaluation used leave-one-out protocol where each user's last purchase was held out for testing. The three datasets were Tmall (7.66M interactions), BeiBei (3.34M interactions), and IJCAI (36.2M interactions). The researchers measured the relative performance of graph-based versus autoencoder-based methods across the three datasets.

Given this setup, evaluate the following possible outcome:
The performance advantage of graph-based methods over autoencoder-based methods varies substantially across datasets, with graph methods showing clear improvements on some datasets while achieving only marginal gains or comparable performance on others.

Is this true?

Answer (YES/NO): YES